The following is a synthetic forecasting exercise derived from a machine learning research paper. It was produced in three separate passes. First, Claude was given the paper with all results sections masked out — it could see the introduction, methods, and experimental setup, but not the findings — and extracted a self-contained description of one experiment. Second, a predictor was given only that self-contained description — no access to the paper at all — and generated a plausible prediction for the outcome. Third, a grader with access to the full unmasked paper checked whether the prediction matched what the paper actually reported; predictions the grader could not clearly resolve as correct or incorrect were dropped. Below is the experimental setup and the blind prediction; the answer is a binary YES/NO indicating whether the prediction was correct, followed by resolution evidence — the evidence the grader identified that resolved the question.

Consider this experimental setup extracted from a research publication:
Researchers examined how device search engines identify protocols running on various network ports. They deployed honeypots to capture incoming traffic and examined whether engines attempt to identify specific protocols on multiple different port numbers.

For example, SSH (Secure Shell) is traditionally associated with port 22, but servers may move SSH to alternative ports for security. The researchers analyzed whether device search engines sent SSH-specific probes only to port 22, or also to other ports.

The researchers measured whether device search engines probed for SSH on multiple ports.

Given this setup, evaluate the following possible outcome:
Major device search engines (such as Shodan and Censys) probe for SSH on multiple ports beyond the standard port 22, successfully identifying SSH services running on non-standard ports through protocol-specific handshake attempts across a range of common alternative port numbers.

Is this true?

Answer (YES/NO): YES